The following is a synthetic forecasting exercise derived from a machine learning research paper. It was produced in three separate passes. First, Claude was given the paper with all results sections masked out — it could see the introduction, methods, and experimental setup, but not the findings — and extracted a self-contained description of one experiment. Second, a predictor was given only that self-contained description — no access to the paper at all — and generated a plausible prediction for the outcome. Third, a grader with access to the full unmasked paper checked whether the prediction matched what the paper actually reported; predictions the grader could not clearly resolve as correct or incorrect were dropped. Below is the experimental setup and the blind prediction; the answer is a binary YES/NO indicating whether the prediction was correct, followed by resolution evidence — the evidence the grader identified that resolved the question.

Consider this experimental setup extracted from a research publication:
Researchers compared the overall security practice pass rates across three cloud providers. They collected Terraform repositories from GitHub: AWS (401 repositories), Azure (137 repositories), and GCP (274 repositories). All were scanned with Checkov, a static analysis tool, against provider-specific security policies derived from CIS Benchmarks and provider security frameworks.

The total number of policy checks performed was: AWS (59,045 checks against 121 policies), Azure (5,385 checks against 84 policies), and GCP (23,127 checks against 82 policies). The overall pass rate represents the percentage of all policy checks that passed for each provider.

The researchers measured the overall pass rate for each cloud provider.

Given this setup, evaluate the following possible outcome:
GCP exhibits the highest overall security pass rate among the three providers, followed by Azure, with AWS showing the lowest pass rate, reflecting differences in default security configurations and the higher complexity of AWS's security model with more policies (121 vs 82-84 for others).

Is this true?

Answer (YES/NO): NO